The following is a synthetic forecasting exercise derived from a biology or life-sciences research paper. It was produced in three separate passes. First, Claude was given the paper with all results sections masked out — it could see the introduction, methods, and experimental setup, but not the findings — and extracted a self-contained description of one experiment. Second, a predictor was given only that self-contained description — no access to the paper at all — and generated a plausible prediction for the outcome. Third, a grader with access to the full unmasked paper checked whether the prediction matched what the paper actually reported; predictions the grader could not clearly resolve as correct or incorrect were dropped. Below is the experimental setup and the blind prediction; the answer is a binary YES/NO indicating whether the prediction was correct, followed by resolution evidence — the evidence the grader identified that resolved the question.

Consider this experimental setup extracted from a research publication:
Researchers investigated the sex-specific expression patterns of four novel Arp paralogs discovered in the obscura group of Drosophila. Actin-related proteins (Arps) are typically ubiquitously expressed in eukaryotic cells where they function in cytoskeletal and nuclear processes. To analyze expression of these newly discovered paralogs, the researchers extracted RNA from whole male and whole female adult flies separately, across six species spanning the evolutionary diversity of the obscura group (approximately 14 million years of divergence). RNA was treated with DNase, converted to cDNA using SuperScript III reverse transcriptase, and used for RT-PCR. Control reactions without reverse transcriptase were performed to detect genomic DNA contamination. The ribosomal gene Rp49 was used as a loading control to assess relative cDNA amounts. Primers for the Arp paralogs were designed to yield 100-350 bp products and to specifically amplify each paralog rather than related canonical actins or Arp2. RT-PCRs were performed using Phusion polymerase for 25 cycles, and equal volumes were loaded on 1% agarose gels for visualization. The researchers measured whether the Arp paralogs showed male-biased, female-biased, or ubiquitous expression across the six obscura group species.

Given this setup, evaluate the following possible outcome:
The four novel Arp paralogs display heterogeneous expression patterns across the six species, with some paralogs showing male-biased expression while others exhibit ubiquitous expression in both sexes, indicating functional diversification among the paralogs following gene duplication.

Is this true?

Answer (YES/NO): NO